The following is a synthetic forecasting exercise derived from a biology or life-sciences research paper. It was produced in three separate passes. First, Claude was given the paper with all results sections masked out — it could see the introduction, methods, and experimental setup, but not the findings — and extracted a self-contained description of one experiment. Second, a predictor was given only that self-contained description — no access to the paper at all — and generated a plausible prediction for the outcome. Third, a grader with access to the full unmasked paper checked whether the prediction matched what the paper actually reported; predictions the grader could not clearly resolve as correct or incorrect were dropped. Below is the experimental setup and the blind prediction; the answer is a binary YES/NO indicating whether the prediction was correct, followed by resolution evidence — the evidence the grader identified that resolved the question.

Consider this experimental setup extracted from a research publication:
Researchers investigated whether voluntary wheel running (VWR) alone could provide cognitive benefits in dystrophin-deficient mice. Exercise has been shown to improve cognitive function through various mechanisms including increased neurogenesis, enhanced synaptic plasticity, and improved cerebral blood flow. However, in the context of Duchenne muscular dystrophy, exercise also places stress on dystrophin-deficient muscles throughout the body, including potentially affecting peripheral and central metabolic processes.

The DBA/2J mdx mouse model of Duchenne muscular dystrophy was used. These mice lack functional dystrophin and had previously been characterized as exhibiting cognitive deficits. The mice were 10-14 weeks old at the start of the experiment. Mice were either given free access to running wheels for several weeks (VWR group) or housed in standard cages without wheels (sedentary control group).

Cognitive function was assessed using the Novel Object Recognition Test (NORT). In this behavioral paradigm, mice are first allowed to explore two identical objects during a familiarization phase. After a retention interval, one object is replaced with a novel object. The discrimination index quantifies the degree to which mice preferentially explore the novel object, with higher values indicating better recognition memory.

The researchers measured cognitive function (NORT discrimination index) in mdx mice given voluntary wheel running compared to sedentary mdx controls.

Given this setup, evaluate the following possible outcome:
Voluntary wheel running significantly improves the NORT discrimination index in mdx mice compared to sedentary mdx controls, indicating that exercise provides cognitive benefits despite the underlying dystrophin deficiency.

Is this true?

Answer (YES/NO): NO